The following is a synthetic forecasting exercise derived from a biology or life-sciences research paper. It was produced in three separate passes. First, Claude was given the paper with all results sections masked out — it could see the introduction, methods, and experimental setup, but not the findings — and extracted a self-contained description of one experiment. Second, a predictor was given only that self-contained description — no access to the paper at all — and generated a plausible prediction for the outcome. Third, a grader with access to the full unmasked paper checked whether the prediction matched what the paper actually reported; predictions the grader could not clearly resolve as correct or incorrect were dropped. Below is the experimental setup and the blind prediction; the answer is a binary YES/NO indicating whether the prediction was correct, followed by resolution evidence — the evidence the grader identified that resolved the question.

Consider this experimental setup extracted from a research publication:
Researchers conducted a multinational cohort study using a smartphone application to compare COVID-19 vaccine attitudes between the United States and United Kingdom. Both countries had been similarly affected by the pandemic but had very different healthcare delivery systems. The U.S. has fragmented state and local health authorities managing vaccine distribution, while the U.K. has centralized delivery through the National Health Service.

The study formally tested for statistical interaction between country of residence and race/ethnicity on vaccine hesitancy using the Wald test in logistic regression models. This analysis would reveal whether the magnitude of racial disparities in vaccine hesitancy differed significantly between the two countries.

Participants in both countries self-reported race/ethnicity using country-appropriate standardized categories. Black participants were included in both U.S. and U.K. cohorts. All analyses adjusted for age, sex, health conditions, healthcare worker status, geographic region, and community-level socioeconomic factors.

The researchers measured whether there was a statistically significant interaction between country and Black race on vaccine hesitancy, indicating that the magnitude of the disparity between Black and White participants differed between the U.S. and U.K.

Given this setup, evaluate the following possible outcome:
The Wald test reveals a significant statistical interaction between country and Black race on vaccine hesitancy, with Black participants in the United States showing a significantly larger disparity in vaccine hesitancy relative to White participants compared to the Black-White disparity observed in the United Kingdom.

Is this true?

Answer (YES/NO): NO